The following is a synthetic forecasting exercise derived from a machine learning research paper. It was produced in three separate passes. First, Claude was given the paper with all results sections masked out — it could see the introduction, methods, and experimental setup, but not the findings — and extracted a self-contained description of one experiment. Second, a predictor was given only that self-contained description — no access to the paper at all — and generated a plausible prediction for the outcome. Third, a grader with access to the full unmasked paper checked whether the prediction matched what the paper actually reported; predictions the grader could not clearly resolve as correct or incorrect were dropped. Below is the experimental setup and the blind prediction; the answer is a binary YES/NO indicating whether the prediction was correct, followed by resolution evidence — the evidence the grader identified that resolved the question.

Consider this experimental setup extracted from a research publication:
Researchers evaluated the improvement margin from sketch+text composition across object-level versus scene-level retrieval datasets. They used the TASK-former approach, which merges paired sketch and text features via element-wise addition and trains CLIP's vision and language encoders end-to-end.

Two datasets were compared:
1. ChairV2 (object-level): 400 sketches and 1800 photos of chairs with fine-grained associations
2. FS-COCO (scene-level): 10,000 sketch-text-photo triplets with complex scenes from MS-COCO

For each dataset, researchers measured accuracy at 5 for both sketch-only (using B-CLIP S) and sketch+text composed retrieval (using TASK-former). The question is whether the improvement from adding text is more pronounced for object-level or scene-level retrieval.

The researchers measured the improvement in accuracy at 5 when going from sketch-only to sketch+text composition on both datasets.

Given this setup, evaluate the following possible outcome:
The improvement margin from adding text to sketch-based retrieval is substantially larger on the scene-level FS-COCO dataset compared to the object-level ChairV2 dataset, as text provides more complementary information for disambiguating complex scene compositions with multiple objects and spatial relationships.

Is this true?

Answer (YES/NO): NO